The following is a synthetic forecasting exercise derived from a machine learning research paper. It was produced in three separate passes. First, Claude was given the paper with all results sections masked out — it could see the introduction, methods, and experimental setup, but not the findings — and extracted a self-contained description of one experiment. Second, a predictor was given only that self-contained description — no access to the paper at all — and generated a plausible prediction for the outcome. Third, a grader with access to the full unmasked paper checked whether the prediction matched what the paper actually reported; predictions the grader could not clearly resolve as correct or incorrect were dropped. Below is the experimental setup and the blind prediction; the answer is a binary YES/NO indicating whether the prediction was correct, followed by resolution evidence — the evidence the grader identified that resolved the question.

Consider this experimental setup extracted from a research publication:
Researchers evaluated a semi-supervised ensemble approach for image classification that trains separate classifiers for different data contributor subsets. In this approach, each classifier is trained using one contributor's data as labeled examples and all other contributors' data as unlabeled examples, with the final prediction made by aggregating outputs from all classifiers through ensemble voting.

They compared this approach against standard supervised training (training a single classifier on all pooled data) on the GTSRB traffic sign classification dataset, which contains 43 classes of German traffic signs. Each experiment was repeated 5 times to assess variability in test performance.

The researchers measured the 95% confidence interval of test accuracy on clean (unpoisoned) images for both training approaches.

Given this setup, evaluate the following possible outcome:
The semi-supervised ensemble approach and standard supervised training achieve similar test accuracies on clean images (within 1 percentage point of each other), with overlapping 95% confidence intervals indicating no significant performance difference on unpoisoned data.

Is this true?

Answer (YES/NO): NO